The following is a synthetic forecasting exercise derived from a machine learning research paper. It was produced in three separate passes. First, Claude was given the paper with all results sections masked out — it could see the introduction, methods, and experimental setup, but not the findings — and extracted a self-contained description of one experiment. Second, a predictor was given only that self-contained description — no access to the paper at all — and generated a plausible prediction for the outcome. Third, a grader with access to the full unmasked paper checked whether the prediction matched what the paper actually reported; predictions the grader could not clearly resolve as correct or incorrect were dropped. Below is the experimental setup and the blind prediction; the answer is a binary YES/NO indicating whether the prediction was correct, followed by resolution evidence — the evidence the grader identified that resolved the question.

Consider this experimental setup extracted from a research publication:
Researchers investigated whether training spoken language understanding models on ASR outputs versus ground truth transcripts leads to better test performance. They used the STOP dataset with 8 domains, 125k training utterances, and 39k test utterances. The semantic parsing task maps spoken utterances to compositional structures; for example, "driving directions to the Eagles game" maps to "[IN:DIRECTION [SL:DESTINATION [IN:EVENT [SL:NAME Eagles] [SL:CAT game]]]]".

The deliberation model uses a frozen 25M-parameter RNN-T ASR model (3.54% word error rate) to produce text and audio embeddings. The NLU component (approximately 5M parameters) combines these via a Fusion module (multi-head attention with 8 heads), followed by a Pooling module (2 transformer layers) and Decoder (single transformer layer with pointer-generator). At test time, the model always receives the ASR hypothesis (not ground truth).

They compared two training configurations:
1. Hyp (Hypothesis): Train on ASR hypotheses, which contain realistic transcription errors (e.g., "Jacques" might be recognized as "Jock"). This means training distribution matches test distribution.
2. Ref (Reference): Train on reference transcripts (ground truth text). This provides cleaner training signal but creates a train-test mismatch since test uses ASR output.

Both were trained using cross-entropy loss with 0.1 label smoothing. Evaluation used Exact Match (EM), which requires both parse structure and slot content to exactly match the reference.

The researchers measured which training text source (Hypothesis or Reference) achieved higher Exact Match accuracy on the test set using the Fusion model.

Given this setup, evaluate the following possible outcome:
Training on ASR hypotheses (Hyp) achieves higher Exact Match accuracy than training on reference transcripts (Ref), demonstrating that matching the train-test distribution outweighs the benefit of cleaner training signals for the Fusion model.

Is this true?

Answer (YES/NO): NO